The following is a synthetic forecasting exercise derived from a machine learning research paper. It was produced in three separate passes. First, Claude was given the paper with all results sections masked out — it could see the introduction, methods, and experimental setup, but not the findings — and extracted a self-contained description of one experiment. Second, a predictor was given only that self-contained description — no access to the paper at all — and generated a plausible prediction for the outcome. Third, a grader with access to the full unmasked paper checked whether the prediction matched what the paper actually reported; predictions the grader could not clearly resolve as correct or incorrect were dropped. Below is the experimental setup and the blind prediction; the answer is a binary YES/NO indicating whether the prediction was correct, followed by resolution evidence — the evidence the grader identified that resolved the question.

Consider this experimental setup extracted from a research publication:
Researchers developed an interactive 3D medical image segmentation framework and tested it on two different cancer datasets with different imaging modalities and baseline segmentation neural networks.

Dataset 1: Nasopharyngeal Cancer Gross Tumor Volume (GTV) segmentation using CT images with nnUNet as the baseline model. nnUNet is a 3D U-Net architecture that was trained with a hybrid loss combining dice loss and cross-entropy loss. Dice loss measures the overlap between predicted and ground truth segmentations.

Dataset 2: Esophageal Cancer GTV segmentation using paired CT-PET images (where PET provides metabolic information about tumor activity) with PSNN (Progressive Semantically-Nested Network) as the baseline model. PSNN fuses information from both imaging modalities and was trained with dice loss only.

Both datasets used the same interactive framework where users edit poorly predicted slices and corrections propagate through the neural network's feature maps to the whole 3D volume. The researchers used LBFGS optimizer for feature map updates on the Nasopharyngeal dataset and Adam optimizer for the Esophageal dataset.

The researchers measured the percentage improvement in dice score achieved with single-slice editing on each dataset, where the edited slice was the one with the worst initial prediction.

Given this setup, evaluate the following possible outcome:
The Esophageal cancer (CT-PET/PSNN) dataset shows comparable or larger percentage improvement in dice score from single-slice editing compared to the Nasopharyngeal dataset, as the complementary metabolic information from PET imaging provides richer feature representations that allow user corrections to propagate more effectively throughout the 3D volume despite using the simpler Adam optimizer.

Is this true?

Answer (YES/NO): NO